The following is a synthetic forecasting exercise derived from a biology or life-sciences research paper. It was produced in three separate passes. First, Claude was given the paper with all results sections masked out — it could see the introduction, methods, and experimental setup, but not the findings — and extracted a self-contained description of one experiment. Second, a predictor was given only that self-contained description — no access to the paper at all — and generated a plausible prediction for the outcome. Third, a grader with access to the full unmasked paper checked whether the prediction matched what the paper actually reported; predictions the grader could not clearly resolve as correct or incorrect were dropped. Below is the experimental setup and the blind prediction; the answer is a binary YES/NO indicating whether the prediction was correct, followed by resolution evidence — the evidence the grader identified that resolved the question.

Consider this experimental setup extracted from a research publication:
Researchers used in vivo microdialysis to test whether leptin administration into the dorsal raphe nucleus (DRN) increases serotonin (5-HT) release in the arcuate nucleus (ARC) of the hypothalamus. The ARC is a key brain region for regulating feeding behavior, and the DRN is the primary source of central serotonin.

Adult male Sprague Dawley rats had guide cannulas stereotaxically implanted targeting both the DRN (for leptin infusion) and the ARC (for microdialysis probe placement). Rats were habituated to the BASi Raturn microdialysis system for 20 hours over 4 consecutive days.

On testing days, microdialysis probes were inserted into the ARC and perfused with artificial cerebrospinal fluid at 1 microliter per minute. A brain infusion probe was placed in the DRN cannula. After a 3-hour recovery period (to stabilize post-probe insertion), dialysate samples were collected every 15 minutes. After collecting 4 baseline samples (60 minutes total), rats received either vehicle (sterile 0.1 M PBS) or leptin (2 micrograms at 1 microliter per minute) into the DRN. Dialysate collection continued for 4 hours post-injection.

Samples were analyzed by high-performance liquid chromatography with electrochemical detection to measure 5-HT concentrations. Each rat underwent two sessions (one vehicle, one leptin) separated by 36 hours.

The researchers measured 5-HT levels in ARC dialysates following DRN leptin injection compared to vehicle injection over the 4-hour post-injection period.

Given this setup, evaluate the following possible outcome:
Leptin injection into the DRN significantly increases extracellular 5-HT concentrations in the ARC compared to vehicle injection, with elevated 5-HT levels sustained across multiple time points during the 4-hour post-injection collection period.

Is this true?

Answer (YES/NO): YES